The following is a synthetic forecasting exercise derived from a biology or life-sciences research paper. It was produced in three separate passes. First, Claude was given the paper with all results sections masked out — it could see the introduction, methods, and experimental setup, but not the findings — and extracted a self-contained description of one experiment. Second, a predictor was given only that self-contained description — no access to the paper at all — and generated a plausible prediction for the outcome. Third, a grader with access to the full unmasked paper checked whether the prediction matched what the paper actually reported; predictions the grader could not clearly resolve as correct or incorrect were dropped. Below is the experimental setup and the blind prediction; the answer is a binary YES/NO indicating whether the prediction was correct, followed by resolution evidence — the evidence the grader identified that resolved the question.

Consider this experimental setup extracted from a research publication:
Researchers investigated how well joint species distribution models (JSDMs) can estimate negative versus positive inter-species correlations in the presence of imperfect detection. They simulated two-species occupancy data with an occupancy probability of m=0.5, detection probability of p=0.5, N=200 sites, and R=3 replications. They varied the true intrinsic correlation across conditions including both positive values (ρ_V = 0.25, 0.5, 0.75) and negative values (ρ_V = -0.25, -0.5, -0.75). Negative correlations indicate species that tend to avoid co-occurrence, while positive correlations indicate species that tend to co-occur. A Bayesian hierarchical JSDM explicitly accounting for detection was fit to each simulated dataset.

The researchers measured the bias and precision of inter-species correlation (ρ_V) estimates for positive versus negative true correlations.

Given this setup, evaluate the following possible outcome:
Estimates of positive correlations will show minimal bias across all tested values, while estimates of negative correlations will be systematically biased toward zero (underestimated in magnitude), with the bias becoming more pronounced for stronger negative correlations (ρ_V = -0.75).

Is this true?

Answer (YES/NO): NO